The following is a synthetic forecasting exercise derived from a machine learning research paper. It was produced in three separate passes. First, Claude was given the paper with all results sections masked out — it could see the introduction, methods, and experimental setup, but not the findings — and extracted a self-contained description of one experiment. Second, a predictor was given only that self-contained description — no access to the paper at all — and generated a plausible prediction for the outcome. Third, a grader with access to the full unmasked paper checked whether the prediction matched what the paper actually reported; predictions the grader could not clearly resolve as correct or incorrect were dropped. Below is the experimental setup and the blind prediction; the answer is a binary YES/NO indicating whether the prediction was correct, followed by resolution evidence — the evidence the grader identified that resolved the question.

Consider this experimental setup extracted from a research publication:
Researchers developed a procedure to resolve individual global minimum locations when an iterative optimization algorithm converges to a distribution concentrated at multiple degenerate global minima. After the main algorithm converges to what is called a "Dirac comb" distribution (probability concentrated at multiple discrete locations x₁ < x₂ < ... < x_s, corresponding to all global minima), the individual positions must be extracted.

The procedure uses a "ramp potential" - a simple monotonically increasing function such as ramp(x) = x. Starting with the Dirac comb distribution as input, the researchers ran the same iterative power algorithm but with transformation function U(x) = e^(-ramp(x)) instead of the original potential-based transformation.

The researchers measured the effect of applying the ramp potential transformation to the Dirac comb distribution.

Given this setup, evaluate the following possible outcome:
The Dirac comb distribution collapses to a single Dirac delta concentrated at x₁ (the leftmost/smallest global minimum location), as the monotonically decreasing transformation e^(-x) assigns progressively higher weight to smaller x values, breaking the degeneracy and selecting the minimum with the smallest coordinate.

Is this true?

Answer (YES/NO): YES